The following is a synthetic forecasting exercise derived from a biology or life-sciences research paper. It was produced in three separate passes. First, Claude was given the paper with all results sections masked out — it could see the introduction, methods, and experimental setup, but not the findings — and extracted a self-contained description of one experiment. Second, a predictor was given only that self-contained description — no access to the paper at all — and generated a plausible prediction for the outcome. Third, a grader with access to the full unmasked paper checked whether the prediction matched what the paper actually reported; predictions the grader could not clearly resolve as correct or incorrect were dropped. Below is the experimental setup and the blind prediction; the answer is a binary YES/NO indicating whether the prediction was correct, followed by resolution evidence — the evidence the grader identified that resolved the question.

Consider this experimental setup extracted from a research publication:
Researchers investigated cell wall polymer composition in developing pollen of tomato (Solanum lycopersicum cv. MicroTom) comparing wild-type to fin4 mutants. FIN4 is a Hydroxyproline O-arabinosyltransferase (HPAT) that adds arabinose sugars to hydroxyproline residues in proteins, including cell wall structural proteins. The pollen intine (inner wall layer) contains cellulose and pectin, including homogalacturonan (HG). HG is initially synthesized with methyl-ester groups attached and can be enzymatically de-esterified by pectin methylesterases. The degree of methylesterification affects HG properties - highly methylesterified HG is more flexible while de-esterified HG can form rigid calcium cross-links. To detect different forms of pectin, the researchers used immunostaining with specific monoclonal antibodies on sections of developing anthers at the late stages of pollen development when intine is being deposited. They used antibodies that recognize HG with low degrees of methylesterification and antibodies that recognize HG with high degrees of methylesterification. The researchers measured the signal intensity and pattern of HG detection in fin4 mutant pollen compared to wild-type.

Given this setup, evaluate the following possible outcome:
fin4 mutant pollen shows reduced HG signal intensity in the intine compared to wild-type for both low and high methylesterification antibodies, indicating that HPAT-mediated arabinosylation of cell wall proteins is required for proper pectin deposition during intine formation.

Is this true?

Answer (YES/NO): NO